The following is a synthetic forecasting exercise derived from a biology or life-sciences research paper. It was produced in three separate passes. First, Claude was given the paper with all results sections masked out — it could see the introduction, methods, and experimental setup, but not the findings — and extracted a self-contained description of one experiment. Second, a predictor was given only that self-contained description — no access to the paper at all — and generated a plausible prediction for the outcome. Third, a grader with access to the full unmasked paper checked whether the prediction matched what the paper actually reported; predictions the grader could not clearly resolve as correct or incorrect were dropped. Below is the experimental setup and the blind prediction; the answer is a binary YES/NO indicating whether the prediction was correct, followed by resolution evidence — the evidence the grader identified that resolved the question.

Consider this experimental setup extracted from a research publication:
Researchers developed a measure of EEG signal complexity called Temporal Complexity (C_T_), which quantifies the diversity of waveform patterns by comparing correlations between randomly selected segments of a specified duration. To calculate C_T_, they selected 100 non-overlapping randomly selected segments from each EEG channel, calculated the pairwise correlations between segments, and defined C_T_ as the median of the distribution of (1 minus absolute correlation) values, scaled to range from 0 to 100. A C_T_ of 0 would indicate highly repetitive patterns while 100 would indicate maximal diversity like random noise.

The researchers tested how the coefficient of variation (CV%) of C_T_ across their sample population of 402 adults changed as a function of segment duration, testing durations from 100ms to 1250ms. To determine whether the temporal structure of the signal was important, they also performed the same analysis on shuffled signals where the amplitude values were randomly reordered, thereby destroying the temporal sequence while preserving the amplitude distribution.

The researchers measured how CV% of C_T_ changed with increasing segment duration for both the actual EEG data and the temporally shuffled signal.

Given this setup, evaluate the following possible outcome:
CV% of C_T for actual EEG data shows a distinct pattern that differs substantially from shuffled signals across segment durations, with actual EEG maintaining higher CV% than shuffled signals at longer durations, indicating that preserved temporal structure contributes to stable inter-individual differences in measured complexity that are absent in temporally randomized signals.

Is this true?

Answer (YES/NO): YES